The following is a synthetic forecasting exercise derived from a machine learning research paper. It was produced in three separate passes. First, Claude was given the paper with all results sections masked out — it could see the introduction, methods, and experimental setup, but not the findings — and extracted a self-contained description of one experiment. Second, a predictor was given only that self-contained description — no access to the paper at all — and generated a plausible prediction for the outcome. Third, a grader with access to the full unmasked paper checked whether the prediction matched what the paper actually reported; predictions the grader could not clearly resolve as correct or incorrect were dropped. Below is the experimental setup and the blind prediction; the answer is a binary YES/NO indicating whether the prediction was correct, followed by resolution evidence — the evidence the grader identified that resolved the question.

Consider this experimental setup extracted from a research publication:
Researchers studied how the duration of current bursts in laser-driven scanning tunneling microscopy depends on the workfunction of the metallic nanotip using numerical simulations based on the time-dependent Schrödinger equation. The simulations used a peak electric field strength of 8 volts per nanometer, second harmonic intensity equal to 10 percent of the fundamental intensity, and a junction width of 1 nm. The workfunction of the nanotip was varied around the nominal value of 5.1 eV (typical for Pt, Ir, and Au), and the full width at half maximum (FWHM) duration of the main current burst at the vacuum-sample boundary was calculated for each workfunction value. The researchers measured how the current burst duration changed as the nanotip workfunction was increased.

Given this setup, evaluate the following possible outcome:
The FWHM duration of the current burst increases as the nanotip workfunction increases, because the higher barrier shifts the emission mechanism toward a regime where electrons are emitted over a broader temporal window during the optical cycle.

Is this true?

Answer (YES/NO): NO